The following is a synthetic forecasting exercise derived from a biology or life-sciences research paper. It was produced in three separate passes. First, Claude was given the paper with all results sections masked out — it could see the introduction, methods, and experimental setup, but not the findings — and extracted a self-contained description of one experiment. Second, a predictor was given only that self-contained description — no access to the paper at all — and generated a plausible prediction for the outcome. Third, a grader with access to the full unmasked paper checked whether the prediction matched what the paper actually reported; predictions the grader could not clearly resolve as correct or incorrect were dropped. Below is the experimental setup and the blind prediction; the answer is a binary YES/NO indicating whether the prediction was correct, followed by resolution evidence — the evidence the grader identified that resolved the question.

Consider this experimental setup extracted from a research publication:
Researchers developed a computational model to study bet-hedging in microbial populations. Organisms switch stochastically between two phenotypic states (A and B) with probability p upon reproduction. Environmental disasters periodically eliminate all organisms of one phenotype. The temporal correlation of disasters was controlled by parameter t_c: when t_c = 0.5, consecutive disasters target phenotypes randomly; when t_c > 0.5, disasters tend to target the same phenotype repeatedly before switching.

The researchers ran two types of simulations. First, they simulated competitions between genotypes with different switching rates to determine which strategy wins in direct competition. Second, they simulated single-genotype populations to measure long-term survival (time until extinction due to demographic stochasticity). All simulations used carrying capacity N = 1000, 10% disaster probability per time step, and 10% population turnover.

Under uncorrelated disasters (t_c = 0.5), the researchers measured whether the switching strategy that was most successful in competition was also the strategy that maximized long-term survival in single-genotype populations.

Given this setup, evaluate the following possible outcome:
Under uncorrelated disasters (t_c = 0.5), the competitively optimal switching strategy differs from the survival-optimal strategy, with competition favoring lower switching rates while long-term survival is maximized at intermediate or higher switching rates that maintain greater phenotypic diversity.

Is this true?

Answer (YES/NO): NO